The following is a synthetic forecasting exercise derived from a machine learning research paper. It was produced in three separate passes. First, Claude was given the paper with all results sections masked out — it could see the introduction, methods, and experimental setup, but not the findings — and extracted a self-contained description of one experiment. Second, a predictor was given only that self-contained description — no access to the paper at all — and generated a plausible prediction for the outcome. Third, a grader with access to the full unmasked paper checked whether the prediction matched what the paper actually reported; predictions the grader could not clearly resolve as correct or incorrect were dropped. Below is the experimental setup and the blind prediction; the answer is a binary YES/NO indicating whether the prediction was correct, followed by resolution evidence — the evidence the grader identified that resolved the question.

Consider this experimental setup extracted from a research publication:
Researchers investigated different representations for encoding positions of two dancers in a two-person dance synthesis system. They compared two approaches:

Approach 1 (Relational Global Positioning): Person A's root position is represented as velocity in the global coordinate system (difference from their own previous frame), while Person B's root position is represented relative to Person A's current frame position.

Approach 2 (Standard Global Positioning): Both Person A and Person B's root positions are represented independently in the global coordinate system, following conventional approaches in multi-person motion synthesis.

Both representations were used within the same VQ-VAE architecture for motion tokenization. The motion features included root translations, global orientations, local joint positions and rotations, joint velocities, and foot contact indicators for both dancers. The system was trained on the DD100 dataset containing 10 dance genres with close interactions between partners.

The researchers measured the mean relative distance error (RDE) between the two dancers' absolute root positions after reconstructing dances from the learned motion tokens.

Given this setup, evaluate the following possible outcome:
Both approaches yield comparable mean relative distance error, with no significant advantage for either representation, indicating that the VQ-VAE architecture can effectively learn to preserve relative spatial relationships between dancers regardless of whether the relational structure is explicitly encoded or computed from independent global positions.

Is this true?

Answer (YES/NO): NO